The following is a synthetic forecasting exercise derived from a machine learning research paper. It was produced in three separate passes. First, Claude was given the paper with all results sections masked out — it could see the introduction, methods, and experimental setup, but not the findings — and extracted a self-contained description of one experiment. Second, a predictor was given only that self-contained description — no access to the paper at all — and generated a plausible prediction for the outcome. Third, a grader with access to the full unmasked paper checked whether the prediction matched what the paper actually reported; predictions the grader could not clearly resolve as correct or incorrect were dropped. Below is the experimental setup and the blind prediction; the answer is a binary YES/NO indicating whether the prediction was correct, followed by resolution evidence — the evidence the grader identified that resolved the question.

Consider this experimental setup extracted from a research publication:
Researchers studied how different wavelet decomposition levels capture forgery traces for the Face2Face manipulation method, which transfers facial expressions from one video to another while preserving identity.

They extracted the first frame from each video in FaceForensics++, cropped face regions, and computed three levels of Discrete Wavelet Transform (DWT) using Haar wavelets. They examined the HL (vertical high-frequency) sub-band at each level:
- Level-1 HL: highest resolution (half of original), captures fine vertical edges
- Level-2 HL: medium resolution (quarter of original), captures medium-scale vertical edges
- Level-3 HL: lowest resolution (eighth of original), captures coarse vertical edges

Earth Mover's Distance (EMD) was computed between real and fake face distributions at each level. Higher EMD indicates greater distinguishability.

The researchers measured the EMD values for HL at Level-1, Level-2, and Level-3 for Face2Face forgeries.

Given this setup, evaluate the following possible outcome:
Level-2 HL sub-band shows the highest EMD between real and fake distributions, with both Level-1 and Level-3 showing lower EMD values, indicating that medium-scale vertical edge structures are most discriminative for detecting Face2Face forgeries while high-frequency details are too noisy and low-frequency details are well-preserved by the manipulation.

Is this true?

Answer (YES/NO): NO